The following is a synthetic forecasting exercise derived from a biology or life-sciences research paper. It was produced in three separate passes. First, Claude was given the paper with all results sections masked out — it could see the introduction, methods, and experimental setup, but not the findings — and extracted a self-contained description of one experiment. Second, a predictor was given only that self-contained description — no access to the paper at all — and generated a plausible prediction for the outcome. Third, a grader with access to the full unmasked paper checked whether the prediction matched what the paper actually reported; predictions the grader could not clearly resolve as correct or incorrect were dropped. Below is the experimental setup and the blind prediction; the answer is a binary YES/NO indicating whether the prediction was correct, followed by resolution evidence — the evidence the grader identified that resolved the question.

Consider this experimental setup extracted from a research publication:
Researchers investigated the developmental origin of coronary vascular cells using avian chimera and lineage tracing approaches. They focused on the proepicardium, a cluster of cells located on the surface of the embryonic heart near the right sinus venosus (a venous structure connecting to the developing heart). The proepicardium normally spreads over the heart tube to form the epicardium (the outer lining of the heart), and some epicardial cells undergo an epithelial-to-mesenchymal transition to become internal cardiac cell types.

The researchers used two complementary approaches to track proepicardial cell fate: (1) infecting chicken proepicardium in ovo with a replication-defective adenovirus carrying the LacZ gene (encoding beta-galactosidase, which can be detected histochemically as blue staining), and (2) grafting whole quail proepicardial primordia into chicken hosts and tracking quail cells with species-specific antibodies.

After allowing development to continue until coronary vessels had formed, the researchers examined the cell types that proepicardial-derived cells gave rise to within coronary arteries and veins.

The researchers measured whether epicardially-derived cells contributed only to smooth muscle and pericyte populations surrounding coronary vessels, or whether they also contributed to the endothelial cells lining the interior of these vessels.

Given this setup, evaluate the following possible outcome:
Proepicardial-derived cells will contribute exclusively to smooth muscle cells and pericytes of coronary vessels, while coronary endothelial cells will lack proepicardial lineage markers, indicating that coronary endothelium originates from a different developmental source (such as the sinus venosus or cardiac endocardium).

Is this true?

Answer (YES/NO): NO